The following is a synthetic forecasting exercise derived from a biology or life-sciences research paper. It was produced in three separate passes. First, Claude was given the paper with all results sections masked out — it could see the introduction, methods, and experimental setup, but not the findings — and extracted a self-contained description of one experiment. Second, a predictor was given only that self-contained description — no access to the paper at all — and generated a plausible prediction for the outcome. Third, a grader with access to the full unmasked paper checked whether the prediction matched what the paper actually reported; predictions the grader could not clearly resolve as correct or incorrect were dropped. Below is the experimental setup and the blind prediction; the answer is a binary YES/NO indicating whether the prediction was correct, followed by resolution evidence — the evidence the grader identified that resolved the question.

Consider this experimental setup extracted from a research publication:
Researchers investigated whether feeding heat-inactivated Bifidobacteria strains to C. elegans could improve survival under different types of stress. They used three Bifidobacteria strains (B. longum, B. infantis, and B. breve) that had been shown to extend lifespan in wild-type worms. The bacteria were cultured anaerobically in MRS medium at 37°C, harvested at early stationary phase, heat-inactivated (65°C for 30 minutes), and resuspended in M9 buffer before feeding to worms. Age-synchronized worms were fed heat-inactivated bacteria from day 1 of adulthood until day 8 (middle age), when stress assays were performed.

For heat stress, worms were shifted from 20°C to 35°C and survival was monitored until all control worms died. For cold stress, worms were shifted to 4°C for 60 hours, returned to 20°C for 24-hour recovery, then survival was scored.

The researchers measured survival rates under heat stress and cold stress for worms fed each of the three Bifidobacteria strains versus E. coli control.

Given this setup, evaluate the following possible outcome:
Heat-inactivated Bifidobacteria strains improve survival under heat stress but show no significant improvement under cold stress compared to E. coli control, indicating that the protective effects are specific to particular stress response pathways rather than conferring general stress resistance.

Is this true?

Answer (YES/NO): NO